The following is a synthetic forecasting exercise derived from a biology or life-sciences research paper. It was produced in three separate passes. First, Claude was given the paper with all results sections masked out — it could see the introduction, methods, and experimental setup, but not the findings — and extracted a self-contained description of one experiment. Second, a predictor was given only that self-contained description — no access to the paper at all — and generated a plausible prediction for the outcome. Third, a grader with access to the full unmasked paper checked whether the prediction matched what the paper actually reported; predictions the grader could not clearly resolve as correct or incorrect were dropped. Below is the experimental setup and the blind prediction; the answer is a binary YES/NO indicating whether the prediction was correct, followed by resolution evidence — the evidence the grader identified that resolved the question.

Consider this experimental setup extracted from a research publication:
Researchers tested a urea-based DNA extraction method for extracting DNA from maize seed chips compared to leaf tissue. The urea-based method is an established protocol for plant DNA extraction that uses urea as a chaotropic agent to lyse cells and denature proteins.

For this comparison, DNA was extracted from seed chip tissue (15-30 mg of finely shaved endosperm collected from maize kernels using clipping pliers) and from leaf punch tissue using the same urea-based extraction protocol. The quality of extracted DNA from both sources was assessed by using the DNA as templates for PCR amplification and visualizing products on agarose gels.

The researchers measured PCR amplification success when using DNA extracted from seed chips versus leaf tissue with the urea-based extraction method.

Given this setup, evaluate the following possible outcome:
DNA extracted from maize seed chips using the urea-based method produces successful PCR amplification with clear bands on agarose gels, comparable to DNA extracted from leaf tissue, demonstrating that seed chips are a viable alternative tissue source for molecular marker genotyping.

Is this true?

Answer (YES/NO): NO